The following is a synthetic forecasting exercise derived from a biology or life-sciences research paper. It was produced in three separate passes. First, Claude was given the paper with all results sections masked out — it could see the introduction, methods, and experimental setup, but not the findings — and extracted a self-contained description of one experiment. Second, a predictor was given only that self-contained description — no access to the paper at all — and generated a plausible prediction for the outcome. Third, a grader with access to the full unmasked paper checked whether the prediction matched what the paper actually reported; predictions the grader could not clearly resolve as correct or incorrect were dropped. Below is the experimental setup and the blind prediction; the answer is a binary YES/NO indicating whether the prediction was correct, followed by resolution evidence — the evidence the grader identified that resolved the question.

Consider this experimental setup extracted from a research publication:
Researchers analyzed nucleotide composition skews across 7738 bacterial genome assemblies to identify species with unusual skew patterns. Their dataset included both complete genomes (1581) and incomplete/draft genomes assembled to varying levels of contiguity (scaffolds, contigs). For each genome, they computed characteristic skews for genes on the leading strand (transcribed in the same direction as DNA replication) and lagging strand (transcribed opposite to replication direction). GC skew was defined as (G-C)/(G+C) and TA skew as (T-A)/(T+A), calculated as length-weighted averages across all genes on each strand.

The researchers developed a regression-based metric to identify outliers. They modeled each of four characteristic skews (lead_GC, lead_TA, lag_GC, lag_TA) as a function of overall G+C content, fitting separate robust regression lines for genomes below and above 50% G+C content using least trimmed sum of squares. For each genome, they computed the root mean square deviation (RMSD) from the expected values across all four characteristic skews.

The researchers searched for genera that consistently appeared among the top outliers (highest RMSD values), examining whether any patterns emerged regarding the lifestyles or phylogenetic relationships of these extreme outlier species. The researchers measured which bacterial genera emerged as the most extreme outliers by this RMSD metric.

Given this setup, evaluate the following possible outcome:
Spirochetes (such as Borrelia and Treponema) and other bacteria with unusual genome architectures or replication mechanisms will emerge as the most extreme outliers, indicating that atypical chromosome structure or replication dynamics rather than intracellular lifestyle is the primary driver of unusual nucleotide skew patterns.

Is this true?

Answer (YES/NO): NO